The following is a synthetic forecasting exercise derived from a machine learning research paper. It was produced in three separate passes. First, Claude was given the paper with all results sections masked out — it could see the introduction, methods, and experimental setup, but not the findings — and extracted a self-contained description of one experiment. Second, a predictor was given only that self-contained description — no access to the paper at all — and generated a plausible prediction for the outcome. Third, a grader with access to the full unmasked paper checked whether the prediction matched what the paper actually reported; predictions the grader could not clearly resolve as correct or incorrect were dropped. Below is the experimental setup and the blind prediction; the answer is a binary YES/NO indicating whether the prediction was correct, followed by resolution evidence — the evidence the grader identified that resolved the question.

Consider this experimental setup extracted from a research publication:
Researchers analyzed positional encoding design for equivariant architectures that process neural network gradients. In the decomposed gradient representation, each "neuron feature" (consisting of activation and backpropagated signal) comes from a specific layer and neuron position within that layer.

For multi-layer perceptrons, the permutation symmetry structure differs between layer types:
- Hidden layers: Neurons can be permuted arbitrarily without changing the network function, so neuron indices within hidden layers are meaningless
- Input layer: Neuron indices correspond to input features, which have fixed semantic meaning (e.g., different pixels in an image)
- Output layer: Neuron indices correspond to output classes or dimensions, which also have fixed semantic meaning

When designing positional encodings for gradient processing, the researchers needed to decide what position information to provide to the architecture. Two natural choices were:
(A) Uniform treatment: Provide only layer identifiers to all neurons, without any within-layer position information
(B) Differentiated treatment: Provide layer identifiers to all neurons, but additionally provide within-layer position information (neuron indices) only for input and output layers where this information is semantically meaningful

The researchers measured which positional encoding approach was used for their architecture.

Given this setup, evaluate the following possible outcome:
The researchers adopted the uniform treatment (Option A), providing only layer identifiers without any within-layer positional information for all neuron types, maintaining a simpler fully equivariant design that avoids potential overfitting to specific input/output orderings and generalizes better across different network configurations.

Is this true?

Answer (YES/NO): NO